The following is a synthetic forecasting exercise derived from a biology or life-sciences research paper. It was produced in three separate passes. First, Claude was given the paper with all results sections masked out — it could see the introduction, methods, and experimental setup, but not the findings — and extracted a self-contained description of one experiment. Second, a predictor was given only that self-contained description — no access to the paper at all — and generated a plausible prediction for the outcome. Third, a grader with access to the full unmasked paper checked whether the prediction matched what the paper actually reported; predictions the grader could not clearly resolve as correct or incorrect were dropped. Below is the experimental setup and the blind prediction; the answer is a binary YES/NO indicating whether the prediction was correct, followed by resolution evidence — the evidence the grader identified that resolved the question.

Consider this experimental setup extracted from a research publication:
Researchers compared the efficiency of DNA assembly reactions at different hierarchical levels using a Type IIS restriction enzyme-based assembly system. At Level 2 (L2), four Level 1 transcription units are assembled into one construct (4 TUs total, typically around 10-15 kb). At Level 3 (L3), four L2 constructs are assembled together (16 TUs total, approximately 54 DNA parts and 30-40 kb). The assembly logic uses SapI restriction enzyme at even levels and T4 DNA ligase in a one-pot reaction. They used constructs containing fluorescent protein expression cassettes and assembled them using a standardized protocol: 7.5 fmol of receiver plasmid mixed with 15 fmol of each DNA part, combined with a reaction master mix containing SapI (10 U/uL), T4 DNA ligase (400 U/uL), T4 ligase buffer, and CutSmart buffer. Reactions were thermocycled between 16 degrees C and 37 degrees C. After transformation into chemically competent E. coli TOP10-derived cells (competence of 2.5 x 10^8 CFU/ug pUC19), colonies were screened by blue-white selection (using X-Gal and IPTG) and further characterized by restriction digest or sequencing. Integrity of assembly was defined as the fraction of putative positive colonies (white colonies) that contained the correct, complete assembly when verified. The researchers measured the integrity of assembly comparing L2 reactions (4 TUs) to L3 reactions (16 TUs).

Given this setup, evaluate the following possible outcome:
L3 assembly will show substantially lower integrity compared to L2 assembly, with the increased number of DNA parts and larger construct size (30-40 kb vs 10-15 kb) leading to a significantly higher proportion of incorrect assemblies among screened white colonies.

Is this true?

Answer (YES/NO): YES